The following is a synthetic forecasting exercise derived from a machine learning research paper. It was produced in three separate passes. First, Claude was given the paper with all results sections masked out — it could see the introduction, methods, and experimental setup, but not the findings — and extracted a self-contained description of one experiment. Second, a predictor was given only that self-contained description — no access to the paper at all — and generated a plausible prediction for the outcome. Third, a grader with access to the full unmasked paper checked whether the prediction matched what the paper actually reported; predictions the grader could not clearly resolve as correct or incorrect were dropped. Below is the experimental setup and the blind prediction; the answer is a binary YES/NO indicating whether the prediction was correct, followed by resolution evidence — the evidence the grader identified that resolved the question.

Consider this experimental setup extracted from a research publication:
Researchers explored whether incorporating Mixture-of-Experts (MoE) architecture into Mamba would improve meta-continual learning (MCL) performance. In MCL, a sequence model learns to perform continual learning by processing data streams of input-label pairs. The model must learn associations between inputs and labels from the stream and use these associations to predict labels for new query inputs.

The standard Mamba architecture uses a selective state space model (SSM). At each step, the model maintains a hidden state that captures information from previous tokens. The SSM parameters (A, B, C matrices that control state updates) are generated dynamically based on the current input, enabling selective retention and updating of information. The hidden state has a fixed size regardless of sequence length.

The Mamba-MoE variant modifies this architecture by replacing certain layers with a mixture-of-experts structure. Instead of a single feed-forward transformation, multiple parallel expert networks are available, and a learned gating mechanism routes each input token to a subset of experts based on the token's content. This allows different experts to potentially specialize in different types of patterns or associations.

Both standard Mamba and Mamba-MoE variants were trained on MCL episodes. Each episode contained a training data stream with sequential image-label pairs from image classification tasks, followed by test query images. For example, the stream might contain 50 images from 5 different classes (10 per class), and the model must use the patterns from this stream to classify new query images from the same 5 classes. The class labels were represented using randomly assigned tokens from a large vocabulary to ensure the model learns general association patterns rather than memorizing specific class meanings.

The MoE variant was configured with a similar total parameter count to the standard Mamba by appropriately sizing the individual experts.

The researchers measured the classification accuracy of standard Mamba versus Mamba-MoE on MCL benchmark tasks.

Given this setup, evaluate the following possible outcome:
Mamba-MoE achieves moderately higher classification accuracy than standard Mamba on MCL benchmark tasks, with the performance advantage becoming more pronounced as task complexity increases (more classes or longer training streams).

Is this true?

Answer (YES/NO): NO